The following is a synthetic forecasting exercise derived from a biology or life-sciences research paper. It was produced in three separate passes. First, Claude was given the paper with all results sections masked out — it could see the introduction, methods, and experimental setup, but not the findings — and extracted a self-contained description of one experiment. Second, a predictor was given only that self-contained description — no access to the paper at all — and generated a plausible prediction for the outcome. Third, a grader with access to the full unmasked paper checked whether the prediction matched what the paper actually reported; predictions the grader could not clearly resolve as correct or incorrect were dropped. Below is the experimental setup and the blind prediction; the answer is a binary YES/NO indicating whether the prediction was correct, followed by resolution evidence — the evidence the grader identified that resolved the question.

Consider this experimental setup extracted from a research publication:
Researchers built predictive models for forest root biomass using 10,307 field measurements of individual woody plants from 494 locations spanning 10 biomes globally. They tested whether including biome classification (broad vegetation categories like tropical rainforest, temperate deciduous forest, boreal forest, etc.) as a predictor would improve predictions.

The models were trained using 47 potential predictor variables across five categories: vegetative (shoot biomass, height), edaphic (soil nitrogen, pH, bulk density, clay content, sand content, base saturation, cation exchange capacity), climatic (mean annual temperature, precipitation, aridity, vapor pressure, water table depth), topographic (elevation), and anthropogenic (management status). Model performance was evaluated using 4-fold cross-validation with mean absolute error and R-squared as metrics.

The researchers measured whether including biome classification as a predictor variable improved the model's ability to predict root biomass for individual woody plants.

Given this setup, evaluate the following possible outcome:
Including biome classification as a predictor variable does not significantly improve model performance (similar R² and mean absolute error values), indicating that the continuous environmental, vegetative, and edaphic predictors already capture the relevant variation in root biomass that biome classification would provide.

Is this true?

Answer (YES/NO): YES